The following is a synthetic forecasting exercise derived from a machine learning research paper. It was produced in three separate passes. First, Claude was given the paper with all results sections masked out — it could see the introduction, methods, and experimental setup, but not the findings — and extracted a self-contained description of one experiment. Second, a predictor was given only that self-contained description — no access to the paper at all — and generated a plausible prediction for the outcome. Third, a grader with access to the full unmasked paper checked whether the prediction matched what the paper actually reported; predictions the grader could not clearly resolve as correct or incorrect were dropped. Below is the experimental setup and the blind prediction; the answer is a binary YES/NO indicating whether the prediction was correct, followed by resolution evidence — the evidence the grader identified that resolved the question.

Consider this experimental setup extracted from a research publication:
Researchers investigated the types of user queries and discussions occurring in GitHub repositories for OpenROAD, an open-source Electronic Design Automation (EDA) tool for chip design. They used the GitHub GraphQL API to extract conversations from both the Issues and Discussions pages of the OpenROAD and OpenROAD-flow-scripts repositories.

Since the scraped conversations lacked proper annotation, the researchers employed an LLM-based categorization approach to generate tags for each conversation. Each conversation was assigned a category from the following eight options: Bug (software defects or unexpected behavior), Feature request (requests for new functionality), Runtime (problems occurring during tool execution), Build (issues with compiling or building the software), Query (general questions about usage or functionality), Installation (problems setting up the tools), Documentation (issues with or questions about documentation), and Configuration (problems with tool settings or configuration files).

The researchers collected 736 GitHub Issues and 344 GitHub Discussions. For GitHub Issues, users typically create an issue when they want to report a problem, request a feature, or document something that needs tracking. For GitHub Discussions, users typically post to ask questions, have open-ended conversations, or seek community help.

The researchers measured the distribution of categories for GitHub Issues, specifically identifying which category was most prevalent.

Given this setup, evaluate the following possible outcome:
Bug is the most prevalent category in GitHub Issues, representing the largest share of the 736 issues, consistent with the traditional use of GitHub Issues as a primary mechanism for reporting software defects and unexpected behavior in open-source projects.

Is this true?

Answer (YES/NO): YES